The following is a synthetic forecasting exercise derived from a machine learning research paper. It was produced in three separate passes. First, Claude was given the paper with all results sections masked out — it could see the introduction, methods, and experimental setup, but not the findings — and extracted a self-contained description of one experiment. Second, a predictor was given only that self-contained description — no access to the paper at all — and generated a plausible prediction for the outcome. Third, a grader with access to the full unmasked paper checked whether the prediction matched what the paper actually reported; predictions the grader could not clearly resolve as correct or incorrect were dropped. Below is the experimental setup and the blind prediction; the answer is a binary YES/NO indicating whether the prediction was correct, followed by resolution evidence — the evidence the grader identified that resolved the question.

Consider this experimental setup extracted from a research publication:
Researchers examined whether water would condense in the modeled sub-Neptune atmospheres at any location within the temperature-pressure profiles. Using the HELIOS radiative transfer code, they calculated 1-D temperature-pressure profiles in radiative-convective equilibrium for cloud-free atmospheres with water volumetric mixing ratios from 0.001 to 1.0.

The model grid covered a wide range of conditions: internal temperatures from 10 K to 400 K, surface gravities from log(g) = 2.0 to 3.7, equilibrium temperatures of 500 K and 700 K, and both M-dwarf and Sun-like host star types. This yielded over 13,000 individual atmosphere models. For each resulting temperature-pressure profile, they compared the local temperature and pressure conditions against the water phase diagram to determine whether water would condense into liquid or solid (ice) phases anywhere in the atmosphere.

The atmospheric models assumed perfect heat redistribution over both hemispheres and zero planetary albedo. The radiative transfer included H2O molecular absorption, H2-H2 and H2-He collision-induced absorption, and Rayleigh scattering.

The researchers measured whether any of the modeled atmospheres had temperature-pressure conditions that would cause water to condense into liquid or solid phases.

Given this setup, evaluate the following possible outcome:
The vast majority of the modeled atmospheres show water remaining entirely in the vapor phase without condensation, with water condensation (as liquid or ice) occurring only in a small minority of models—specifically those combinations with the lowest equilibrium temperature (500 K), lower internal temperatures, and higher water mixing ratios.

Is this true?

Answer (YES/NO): NO